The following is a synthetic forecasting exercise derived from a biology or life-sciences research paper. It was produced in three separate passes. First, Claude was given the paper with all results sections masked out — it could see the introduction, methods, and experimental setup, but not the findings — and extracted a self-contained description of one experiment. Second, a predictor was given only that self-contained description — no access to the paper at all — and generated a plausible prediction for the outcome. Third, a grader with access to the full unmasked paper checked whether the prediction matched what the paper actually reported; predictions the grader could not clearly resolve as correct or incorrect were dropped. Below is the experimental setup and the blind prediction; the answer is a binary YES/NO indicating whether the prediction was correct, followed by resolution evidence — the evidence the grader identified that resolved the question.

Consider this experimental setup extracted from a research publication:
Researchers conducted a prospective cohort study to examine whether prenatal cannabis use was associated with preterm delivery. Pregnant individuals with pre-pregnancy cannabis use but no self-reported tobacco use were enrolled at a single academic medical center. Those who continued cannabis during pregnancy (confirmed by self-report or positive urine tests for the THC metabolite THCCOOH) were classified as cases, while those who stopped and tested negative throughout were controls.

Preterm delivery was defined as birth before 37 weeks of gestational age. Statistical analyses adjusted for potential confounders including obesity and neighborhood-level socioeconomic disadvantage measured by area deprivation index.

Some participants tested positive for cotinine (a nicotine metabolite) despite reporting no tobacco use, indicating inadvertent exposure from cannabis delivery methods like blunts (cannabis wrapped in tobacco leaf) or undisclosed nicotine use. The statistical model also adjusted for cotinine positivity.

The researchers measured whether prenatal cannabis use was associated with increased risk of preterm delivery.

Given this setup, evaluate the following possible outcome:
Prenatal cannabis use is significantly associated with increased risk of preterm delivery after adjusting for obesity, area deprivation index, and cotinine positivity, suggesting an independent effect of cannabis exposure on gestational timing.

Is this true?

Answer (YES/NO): NO